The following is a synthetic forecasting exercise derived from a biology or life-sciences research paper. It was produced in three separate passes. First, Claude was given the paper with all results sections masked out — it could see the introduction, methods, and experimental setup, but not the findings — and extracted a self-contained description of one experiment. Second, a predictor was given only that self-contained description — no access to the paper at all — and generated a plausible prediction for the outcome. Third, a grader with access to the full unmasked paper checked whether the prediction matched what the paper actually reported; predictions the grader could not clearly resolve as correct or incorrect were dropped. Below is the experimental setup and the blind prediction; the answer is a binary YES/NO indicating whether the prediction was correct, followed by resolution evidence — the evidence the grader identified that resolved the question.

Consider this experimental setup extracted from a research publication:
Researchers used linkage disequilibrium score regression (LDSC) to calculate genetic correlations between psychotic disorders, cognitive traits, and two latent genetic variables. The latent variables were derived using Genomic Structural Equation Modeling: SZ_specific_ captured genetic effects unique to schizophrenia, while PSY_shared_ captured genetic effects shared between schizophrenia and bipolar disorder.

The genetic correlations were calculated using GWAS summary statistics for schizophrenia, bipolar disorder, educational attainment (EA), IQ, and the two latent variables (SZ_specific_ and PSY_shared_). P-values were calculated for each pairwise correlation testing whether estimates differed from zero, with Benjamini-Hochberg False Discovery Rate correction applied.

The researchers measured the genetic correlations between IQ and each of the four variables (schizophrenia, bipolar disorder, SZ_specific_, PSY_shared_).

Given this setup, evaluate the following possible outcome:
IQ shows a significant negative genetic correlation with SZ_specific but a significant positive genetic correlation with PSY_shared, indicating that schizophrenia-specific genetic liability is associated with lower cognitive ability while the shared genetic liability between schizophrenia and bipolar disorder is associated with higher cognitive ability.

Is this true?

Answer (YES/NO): NO